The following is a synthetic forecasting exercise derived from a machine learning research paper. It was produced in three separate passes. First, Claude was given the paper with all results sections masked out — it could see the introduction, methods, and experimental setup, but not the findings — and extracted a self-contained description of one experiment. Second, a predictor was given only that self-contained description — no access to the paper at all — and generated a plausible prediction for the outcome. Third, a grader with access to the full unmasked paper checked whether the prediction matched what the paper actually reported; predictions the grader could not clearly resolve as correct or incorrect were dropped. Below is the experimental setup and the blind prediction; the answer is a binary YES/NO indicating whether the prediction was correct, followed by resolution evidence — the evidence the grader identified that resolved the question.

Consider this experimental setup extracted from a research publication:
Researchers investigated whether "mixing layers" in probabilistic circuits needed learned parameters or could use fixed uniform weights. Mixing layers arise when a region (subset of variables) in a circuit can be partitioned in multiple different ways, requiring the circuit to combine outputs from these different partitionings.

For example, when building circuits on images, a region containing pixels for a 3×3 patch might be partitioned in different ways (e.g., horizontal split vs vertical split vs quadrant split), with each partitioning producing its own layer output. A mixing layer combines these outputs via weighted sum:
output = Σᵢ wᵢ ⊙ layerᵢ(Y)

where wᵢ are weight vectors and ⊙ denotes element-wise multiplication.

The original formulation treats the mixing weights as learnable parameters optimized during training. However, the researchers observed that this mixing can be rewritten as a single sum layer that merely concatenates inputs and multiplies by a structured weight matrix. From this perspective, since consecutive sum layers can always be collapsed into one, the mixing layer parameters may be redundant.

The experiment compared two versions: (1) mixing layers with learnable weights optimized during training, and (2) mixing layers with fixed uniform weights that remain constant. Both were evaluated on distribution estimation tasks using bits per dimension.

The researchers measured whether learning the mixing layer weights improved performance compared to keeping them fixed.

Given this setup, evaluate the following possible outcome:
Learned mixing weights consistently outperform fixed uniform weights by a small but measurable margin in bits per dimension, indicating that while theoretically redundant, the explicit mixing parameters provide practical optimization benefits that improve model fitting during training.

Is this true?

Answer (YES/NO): NO